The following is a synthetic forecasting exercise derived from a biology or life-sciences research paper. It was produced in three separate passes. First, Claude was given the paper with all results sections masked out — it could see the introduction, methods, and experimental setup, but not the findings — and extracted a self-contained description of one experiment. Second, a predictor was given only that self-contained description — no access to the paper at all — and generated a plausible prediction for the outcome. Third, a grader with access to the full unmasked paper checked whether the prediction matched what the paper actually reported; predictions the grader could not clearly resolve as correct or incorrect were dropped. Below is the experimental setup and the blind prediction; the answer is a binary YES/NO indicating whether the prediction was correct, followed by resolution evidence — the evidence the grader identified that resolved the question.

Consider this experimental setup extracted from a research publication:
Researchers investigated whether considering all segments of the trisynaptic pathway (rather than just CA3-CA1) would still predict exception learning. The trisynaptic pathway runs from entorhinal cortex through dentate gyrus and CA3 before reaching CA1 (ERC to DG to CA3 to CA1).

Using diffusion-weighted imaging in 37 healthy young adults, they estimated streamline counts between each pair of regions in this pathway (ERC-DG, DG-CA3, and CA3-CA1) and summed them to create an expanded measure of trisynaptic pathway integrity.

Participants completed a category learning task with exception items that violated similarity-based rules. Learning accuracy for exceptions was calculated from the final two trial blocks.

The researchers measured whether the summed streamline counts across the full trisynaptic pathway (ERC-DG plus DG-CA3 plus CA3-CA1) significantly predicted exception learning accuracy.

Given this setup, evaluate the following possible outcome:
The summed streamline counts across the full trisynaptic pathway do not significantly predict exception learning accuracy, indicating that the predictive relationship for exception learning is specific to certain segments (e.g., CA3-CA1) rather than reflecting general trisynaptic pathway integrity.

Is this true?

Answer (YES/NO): NO